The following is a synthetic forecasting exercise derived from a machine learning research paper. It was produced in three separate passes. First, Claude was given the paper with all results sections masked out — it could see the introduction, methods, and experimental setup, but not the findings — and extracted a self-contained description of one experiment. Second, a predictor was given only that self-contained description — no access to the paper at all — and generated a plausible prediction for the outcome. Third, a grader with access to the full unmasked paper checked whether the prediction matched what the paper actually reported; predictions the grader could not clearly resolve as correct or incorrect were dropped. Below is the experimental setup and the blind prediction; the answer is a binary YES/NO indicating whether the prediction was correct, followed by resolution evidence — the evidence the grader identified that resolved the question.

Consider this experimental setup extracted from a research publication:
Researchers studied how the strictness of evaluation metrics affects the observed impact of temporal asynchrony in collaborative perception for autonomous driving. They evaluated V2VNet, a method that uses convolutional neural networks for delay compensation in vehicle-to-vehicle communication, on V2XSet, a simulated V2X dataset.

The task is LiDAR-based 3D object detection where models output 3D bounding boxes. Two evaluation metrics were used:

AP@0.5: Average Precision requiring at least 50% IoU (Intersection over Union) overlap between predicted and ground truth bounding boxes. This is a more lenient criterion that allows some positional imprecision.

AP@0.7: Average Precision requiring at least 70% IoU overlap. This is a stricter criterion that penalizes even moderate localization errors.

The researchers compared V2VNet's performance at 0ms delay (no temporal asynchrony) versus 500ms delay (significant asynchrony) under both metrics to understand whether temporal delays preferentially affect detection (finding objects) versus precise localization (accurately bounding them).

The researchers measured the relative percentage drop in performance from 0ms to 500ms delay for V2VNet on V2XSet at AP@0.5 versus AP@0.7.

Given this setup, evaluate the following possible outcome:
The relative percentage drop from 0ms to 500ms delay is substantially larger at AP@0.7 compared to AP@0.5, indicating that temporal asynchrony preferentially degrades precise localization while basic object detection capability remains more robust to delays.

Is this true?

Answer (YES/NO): YES